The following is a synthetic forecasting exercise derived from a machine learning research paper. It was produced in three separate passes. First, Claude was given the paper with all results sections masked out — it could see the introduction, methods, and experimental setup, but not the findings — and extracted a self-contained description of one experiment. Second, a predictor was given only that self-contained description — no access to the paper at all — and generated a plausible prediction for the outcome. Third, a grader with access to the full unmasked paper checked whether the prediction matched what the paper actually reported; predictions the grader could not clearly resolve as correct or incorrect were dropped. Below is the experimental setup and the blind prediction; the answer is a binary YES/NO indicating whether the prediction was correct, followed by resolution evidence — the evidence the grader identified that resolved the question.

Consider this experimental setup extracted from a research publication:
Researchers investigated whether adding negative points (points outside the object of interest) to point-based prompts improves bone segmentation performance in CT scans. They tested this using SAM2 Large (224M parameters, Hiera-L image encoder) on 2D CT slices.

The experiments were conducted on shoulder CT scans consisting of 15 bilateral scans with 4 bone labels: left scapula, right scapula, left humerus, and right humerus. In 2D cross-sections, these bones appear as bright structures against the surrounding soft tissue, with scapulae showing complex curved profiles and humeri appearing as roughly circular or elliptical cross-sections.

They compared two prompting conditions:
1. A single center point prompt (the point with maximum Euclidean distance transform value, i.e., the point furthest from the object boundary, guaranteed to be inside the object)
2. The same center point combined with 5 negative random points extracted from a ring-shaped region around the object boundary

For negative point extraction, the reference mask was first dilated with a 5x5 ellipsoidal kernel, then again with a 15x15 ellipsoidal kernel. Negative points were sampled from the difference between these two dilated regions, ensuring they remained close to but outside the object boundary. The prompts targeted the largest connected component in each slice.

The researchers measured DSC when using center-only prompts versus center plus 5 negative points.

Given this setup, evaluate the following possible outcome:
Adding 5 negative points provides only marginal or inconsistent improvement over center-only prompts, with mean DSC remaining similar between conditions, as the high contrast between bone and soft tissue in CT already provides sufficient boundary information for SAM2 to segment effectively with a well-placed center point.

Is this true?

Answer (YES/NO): NO